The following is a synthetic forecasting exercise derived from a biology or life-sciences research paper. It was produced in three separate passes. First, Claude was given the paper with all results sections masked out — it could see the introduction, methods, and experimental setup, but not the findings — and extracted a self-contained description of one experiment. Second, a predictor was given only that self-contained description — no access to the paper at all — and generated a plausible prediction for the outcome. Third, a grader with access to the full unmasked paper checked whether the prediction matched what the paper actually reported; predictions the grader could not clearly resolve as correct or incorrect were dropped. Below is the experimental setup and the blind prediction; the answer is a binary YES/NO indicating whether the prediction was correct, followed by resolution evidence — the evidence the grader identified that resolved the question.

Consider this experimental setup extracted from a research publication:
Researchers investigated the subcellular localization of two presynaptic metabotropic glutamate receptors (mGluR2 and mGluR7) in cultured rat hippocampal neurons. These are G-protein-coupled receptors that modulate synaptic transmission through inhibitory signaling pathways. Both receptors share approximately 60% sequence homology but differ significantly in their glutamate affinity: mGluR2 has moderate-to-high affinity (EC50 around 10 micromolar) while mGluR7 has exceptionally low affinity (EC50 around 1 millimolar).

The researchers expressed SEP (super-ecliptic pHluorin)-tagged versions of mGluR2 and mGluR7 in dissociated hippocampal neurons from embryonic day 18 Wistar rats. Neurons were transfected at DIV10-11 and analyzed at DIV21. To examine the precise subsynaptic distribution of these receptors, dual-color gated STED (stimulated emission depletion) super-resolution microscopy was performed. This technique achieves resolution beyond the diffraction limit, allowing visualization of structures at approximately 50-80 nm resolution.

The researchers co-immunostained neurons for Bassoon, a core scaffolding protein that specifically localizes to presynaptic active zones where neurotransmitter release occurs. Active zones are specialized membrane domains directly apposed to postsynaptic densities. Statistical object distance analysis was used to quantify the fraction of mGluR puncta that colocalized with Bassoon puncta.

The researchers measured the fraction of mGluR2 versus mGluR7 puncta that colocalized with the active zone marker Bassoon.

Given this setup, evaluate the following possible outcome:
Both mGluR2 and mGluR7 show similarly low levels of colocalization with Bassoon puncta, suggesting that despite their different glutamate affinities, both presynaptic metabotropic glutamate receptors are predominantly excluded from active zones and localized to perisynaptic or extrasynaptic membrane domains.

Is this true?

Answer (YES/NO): NO